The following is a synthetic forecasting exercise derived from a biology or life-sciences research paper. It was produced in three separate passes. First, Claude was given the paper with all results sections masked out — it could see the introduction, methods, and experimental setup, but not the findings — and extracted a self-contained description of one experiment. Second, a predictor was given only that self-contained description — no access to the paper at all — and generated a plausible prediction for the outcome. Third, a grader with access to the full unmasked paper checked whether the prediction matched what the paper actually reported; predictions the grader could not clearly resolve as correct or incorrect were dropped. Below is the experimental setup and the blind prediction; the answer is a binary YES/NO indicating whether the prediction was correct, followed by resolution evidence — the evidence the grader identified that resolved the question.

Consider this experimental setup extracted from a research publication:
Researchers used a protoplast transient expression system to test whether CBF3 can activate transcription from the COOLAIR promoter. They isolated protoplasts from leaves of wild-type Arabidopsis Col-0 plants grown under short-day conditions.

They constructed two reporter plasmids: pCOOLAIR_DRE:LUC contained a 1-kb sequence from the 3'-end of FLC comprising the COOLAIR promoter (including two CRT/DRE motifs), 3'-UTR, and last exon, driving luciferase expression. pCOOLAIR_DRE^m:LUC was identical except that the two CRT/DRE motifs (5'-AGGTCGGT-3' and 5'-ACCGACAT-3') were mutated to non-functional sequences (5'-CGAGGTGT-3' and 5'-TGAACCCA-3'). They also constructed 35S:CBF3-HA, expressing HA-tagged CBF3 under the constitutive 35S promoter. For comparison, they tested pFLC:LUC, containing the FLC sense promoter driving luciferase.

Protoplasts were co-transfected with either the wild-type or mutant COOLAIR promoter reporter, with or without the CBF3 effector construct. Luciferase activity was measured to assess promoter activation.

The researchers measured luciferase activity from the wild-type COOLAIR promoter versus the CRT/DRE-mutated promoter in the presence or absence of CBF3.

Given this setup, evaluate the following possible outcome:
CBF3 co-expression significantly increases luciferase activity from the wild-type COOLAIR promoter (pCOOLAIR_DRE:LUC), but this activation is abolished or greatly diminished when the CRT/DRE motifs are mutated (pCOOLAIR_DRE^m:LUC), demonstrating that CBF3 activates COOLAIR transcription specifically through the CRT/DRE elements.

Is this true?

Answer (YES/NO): YES